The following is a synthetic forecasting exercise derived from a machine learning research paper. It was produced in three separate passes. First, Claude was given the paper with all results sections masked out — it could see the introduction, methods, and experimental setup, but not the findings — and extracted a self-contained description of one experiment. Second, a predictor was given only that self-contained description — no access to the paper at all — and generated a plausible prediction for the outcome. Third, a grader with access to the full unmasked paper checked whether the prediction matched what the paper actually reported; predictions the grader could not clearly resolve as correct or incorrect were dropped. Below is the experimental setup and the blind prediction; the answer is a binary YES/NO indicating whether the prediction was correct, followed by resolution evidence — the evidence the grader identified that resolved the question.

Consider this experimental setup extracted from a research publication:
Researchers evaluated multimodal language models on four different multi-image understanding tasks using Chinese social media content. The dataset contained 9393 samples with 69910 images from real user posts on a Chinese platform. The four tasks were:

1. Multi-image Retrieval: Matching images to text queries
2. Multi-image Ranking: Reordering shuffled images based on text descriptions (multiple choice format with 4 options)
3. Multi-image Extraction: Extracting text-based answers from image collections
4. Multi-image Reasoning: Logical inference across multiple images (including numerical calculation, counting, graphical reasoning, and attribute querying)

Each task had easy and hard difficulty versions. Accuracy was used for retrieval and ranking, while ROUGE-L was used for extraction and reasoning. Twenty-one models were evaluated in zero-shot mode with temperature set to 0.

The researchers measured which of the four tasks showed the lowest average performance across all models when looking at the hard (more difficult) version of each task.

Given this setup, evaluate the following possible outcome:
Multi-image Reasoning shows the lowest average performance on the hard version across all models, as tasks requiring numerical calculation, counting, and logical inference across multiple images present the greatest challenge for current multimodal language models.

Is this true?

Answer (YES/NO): NO